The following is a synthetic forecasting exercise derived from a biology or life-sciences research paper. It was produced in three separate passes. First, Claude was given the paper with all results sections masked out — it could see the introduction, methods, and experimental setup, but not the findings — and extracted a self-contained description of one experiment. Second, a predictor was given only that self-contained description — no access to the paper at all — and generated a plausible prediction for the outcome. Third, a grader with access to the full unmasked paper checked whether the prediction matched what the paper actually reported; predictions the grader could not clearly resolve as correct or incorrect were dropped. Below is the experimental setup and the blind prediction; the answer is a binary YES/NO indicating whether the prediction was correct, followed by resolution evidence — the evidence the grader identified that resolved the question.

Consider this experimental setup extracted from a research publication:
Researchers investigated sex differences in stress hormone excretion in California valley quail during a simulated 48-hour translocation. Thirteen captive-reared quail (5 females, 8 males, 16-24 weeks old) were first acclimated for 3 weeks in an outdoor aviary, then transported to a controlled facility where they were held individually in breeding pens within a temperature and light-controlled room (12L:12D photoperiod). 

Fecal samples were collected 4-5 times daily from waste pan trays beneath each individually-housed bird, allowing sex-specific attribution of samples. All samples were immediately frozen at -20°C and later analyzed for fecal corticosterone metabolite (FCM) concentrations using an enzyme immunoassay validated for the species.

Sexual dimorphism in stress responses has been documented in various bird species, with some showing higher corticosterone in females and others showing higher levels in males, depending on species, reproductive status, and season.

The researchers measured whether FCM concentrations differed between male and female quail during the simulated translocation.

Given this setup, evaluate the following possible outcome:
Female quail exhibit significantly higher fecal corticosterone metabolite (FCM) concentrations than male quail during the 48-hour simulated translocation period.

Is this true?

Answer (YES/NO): NO